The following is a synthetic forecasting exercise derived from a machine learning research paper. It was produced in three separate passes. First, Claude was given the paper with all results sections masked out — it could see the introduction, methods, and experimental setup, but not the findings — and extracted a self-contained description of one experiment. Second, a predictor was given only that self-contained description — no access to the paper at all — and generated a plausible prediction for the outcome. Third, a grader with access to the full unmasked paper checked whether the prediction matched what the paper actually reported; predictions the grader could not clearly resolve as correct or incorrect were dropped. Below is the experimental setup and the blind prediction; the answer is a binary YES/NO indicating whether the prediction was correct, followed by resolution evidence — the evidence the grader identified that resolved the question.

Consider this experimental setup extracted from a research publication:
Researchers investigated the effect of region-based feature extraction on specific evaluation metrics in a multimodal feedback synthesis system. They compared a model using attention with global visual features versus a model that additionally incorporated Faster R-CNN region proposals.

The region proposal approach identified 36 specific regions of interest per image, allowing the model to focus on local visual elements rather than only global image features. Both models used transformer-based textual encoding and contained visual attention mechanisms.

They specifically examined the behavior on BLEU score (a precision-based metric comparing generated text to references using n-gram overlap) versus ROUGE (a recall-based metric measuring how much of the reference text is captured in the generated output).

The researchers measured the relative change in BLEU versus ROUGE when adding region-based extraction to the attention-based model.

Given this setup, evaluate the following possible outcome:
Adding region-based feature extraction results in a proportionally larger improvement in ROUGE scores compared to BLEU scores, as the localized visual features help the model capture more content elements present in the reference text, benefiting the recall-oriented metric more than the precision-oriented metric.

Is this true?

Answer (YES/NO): YES